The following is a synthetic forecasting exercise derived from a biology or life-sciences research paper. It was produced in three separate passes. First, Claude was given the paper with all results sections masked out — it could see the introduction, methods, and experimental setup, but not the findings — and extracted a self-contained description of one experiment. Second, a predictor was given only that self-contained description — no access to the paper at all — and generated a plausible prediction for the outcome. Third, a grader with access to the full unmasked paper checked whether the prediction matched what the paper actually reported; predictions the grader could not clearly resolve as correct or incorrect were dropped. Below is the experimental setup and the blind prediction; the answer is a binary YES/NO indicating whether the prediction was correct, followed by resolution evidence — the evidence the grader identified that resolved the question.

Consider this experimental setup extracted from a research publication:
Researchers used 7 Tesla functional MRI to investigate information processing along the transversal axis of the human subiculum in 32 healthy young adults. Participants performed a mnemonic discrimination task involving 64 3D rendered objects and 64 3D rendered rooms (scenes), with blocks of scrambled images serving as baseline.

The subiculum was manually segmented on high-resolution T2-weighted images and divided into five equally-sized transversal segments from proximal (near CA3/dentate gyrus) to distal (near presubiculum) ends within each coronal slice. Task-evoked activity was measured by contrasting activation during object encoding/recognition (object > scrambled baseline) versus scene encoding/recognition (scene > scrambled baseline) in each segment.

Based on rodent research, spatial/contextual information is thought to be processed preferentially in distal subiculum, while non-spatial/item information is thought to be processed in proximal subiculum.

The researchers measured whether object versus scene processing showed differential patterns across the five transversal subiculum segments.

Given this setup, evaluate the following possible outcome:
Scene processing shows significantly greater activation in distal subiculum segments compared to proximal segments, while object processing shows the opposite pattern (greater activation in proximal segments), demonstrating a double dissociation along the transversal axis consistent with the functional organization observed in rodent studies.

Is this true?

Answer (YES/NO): NO